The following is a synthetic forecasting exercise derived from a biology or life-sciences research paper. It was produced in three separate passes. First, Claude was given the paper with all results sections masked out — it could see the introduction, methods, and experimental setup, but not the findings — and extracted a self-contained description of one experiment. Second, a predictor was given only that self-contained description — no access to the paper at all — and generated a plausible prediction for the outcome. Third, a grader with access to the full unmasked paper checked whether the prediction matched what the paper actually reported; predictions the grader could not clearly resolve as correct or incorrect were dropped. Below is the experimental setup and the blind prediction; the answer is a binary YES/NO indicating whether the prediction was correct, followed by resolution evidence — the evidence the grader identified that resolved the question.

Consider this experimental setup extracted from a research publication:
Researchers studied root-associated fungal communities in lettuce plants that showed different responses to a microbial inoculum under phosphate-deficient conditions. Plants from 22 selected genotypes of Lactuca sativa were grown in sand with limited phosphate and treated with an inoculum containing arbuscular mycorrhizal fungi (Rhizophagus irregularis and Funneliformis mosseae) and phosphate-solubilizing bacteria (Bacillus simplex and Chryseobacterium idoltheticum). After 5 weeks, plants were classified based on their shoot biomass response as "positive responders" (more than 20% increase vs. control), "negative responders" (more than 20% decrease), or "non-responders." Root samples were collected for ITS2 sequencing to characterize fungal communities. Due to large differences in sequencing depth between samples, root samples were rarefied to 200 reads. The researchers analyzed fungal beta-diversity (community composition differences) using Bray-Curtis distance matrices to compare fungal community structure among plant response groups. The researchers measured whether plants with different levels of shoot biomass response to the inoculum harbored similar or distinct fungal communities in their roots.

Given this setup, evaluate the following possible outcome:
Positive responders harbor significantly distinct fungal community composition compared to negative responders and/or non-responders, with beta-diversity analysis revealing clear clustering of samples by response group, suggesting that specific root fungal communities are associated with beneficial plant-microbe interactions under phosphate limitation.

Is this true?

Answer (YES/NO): NO